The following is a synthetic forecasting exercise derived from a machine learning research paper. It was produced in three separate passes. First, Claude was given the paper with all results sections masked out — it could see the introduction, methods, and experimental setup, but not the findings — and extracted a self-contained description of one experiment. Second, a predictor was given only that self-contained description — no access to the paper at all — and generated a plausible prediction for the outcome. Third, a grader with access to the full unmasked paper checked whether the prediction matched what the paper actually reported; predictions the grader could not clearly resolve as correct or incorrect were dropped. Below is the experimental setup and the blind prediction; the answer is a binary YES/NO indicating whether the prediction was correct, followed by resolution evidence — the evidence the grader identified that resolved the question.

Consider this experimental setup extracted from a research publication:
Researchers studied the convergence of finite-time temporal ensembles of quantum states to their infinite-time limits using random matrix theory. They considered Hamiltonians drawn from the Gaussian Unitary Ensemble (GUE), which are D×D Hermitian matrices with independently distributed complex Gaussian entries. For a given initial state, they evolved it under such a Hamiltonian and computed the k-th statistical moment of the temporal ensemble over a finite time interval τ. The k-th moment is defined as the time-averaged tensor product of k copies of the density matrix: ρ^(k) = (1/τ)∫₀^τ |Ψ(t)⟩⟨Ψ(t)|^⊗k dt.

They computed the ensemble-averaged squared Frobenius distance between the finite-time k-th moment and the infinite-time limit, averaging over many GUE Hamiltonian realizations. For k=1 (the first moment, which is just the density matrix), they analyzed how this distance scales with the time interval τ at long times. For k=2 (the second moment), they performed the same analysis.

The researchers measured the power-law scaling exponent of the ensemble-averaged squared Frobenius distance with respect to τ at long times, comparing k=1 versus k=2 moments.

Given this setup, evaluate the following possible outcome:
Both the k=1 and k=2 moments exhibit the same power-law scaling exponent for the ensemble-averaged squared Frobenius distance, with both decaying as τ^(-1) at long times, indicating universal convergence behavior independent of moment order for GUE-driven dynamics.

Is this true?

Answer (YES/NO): NO